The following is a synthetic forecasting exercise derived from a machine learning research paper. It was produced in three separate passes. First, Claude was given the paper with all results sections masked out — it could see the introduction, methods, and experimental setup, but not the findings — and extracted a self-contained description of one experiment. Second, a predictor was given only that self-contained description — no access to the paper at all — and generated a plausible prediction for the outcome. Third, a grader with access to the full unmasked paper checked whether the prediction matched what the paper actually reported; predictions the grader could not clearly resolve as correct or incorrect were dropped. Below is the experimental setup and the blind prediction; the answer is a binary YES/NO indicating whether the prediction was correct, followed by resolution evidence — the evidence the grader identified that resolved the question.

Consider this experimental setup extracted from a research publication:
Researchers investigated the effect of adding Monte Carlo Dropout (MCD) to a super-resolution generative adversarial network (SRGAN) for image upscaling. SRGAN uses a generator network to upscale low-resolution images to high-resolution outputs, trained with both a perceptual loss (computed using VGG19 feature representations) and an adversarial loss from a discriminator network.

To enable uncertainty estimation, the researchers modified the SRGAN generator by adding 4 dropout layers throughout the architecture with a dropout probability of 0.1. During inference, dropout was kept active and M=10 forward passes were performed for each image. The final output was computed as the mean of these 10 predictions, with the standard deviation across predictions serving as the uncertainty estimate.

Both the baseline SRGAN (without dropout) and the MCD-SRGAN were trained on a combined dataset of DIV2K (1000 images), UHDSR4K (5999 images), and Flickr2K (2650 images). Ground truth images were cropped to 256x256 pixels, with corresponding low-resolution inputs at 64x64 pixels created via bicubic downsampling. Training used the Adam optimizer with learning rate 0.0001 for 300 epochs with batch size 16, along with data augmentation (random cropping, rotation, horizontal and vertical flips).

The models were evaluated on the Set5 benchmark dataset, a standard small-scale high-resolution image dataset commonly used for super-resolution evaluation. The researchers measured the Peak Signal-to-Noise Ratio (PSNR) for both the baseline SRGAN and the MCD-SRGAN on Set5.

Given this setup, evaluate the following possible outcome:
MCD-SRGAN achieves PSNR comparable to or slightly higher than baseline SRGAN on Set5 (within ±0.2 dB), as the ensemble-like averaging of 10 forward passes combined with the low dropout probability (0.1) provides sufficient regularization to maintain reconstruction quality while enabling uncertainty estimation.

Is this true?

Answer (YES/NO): NO